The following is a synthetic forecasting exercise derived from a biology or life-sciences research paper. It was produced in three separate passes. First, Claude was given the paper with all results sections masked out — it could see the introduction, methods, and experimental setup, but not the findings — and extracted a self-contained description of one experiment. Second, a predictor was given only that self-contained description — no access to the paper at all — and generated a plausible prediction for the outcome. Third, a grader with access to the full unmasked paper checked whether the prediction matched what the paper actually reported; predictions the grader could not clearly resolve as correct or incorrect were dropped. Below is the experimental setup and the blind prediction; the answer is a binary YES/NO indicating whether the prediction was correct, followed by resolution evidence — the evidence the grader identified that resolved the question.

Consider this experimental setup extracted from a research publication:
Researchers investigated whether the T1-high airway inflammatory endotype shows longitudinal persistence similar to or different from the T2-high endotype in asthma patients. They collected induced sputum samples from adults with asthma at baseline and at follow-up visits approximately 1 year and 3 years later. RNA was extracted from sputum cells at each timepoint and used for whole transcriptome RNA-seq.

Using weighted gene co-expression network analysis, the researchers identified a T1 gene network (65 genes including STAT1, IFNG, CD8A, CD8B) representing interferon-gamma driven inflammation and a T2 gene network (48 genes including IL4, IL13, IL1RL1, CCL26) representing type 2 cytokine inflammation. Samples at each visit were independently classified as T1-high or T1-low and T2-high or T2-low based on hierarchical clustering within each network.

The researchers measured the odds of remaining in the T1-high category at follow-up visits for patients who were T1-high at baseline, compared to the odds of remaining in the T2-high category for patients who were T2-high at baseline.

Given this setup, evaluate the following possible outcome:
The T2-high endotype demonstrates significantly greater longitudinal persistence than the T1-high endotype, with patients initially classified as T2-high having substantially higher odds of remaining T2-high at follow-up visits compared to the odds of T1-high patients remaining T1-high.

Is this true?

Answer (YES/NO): YES